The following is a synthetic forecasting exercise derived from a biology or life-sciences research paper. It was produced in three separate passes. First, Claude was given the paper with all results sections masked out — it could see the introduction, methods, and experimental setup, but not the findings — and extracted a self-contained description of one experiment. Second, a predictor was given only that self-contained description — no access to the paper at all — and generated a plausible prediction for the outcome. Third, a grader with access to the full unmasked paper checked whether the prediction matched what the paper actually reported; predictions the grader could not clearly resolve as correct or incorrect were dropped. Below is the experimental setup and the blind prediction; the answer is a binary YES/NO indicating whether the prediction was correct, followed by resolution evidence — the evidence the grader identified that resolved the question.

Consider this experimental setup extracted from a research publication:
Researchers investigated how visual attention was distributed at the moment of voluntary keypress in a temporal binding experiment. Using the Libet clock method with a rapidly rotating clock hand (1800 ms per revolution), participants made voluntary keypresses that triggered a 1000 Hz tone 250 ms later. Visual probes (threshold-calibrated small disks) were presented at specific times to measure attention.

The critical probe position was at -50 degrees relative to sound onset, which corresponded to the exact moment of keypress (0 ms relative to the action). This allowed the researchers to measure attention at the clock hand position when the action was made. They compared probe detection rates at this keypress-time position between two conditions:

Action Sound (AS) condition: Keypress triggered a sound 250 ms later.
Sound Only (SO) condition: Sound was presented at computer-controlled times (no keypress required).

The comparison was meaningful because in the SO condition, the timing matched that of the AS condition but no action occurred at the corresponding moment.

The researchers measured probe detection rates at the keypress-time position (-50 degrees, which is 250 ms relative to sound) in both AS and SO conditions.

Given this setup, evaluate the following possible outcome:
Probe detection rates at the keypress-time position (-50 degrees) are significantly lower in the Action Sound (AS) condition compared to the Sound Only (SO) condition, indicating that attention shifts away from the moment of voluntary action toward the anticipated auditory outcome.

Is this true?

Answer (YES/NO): NO